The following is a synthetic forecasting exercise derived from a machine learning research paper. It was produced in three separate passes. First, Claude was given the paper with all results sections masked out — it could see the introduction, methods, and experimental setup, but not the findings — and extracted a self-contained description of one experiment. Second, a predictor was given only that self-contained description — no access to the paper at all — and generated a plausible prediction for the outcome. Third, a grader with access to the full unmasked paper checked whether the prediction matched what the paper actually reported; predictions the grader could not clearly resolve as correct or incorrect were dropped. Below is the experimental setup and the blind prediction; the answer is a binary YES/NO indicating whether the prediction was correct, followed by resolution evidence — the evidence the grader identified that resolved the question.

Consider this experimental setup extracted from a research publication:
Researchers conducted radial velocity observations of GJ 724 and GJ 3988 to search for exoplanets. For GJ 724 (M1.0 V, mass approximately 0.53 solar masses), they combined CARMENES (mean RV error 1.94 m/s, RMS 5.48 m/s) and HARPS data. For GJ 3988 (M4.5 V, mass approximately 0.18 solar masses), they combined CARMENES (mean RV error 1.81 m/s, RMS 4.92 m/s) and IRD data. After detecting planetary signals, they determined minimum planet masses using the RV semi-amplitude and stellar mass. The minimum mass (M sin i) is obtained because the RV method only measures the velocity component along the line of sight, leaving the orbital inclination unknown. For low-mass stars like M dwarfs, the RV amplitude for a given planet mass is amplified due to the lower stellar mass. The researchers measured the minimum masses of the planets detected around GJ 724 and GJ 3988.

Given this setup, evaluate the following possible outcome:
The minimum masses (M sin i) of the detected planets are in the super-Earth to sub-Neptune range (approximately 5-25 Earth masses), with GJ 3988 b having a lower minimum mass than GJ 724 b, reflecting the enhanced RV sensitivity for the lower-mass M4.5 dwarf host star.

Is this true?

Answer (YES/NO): NO